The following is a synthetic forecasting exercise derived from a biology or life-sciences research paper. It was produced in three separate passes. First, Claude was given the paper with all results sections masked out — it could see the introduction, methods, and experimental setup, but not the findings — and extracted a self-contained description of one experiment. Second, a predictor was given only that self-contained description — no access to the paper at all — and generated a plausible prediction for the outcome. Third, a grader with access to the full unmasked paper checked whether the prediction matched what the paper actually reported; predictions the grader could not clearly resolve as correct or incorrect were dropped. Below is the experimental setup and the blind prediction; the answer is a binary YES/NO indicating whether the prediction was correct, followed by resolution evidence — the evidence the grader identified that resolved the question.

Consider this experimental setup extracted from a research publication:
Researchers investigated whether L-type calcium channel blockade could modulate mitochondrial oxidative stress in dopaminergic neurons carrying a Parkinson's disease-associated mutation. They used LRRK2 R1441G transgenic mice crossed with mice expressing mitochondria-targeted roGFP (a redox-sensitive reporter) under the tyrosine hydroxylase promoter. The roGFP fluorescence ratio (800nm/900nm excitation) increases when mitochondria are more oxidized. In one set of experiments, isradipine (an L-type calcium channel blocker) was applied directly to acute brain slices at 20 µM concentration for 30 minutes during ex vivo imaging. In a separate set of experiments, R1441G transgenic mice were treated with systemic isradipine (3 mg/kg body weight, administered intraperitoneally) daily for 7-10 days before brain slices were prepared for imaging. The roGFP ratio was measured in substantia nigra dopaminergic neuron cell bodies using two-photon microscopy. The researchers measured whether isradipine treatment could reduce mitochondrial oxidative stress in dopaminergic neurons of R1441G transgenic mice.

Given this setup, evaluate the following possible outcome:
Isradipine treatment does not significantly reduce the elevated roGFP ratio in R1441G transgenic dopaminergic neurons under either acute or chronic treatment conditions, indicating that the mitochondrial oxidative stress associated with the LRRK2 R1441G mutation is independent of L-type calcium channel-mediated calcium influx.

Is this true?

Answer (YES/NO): NO